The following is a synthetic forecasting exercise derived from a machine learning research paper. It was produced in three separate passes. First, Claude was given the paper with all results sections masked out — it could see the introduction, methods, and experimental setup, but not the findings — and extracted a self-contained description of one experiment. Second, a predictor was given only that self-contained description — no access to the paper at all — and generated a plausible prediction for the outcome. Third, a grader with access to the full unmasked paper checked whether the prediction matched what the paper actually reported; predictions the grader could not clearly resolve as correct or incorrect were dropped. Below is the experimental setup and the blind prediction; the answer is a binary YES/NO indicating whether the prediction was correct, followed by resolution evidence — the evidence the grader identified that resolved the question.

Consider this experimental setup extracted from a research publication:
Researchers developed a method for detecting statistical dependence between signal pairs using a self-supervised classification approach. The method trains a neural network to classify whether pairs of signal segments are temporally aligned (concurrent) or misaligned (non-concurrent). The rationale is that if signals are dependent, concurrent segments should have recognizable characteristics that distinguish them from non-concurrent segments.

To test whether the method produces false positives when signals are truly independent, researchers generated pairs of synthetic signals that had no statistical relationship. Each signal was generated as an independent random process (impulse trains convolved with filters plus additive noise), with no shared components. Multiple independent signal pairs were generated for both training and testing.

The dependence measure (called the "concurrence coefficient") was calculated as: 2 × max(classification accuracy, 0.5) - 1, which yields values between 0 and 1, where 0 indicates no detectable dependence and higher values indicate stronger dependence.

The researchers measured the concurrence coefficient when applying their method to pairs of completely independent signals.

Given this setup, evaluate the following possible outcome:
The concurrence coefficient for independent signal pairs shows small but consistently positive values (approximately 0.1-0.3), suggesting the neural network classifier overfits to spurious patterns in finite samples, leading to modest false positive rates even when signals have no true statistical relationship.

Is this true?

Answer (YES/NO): NO